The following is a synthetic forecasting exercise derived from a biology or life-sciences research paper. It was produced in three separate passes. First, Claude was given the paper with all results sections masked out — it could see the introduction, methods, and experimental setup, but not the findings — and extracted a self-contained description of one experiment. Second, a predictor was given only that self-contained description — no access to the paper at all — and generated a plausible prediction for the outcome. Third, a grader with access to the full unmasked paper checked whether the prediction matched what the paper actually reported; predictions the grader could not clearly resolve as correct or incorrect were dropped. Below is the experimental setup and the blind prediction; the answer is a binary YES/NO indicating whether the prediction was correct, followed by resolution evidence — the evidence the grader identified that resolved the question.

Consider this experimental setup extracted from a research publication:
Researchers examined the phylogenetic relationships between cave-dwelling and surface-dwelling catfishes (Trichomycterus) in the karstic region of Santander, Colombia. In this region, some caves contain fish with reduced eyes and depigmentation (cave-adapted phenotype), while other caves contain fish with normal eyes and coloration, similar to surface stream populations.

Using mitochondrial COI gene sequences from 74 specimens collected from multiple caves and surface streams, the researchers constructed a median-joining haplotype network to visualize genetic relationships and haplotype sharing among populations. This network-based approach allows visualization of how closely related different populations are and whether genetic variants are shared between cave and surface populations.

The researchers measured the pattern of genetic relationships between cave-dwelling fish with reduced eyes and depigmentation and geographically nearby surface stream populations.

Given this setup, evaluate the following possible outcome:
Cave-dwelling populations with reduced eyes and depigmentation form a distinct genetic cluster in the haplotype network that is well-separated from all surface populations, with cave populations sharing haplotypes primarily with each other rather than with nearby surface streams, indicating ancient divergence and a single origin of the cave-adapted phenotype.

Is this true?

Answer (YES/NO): NO